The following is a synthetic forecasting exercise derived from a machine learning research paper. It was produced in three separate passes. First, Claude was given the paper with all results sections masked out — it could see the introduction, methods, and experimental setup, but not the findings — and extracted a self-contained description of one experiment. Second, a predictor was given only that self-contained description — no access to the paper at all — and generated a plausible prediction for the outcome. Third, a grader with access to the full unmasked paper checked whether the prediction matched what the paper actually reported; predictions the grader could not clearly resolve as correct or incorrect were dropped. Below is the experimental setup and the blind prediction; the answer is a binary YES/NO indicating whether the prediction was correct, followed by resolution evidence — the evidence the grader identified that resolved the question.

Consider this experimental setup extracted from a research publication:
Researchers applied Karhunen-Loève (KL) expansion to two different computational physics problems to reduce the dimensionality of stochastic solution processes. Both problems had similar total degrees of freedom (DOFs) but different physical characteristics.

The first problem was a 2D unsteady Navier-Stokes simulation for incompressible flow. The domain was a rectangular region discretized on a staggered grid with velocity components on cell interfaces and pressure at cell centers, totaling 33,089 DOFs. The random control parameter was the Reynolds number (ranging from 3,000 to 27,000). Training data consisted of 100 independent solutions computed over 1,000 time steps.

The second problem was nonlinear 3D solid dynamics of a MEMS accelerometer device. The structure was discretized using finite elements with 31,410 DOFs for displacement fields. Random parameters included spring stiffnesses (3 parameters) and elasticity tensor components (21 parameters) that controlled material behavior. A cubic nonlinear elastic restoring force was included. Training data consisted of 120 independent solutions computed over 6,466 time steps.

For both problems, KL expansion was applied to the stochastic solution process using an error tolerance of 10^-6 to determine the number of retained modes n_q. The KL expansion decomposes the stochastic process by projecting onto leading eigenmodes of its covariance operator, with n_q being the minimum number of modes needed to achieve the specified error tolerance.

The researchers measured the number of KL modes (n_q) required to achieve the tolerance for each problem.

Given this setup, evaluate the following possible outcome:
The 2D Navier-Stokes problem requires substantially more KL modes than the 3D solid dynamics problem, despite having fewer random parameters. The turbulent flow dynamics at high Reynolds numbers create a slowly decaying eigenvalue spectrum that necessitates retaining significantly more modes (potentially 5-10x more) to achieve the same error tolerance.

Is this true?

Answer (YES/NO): NO